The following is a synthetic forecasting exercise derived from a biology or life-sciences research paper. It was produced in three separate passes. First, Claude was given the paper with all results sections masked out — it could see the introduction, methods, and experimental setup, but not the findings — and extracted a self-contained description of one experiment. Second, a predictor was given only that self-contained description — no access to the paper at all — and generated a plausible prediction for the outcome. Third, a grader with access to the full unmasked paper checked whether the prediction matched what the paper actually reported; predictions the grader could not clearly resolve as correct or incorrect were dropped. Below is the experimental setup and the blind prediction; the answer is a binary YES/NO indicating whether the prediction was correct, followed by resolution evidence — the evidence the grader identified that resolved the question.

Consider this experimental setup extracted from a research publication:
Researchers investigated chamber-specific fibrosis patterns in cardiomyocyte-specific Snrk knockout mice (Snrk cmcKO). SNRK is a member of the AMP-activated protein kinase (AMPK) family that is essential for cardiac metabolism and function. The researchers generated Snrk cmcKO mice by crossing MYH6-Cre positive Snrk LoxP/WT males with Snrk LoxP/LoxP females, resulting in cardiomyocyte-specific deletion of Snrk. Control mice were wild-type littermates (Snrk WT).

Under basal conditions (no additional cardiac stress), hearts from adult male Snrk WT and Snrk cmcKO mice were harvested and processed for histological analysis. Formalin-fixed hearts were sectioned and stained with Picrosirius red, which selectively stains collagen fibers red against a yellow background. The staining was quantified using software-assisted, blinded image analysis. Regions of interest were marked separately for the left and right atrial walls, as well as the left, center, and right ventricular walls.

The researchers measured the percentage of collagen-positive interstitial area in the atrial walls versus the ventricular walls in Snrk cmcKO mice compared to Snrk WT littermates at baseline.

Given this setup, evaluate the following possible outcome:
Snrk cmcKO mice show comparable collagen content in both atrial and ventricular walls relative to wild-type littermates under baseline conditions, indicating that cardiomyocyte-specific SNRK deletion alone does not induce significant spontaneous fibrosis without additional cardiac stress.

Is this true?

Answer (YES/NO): NO